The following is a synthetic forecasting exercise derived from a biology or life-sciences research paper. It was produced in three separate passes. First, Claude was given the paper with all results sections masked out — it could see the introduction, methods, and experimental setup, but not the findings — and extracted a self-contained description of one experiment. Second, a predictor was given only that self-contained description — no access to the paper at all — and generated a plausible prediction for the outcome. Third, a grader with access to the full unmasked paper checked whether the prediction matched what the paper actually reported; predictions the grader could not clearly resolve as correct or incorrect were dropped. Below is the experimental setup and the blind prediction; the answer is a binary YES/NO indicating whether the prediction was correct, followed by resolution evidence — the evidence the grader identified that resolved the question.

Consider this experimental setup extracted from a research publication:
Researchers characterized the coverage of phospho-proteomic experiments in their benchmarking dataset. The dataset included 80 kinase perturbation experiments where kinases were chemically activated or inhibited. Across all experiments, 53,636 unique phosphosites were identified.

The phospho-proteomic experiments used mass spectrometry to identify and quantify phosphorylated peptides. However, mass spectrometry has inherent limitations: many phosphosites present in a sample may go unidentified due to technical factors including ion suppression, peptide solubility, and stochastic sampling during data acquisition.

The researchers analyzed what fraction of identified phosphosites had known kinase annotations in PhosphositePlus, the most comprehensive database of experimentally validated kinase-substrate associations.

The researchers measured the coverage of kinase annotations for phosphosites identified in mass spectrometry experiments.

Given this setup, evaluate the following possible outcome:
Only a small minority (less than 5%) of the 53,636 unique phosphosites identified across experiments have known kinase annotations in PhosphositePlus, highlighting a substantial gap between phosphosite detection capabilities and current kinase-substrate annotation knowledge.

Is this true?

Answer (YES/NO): YES